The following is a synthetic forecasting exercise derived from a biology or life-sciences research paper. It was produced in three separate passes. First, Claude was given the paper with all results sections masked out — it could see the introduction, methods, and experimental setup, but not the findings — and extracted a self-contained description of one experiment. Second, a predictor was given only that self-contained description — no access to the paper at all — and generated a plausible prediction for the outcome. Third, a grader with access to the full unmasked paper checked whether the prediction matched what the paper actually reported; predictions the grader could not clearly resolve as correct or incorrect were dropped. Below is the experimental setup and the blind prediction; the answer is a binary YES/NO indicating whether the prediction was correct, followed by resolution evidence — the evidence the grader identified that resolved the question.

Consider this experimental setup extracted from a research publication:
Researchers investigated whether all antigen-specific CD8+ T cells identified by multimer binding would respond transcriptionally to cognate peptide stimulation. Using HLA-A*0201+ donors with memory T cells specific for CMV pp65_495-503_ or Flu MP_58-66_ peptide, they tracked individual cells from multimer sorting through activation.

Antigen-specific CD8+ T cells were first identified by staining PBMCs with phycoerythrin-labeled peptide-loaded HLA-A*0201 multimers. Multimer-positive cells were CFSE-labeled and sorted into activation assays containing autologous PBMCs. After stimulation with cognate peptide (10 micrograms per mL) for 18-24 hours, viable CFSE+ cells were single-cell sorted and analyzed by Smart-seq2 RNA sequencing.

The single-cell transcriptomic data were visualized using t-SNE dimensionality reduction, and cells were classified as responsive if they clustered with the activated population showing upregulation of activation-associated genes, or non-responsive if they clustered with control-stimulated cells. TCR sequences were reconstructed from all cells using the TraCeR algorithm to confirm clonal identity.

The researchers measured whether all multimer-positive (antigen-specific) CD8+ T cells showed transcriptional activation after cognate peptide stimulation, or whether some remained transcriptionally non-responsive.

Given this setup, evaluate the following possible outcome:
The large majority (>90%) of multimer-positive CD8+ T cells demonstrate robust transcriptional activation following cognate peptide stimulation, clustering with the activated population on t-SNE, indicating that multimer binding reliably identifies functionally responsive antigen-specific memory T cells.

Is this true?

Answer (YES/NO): YES